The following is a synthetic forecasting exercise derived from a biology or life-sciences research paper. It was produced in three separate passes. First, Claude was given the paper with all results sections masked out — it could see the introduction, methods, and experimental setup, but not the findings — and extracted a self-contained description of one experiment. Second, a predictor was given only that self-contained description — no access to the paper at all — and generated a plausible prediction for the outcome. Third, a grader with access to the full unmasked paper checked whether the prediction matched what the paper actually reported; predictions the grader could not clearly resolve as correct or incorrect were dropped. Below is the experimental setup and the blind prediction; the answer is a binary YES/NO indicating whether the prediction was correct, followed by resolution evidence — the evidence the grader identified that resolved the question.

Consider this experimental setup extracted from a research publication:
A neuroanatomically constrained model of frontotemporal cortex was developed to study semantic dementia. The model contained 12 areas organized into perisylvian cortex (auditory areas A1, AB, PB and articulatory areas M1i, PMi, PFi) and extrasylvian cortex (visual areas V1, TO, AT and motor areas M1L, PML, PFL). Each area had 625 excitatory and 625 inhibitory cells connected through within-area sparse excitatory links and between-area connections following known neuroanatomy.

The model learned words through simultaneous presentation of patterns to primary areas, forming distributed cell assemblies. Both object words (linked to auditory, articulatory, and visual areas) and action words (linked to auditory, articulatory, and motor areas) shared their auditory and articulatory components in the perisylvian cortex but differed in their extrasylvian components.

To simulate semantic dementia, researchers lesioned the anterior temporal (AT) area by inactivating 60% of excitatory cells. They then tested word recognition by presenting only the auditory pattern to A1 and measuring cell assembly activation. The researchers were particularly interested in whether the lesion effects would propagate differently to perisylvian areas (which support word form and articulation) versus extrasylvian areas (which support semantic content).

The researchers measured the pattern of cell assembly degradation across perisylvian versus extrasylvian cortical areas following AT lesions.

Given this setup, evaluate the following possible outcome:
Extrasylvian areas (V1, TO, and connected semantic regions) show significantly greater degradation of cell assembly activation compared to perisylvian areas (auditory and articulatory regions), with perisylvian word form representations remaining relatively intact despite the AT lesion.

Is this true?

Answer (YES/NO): YES